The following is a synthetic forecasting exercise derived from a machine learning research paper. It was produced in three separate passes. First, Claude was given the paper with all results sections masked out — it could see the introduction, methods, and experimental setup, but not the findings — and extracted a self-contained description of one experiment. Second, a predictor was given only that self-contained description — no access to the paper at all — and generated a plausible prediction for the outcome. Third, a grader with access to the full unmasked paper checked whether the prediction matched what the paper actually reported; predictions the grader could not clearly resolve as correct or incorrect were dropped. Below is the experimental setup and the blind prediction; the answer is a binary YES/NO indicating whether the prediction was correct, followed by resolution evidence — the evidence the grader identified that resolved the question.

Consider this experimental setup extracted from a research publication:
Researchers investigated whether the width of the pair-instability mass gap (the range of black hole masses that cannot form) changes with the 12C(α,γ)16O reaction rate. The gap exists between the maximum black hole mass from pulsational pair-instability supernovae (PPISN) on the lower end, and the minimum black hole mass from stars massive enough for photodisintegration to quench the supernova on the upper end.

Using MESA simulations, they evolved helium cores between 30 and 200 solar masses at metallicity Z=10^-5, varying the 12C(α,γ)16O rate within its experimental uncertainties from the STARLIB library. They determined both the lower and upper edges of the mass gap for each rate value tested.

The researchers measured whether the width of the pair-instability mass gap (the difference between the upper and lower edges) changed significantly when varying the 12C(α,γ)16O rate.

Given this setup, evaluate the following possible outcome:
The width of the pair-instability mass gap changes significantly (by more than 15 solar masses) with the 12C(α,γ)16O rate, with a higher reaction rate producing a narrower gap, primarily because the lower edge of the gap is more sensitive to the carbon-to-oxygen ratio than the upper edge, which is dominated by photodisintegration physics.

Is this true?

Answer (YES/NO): NO